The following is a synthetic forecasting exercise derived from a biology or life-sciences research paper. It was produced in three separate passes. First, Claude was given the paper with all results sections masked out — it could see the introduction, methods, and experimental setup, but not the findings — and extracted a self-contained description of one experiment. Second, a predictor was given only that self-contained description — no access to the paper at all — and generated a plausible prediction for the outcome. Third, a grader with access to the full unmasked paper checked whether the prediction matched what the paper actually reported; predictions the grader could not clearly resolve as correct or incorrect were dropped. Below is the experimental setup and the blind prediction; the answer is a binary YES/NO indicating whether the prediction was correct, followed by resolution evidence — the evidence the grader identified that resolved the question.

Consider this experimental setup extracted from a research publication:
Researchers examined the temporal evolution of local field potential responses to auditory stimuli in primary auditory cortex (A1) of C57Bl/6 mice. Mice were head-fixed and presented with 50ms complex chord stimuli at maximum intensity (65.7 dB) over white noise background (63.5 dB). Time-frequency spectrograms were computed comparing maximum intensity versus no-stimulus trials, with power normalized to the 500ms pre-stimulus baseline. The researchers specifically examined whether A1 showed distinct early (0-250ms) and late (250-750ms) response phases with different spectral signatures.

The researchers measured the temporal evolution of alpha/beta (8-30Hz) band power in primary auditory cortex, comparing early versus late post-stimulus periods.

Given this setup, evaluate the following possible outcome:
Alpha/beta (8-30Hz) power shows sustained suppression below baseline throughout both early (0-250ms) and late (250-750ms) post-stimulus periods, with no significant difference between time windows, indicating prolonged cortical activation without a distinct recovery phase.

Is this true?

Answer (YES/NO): NO